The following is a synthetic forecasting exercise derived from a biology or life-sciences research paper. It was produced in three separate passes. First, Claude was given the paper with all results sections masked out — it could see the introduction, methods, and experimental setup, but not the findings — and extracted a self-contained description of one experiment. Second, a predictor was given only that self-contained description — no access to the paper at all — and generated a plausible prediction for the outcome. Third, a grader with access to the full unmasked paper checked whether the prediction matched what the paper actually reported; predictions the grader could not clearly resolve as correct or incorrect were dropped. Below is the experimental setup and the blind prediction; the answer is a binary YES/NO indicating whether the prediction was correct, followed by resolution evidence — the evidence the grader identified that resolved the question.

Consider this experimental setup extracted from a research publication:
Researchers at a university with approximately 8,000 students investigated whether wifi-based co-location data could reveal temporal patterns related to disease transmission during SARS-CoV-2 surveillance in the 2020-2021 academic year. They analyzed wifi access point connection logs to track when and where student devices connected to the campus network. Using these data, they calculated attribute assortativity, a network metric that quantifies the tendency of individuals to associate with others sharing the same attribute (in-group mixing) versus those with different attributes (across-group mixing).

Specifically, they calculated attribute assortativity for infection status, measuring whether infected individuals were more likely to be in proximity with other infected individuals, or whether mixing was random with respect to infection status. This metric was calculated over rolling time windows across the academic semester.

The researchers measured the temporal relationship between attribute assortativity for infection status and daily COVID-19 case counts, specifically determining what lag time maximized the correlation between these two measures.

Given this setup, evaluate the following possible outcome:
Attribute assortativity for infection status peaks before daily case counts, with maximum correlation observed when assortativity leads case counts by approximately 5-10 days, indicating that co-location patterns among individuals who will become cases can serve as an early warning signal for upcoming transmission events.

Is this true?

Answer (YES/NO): NO